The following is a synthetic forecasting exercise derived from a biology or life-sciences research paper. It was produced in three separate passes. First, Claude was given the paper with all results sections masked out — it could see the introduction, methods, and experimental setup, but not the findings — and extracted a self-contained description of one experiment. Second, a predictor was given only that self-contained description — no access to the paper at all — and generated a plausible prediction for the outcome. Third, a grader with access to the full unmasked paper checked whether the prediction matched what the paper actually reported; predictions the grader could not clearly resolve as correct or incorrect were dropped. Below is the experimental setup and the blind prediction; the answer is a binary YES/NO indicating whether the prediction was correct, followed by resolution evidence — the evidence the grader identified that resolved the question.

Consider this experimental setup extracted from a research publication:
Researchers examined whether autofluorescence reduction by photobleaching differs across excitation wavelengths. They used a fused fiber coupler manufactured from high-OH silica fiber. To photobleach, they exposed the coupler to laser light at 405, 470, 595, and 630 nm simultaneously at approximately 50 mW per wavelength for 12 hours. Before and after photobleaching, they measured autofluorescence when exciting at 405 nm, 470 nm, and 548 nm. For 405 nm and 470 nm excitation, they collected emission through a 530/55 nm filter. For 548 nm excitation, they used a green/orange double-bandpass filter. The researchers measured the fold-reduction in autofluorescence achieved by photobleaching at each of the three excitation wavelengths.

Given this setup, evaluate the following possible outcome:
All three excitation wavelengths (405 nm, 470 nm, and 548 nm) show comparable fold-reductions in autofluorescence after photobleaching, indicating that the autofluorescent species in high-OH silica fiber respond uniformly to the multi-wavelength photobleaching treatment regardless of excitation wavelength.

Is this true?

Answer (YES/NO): NO